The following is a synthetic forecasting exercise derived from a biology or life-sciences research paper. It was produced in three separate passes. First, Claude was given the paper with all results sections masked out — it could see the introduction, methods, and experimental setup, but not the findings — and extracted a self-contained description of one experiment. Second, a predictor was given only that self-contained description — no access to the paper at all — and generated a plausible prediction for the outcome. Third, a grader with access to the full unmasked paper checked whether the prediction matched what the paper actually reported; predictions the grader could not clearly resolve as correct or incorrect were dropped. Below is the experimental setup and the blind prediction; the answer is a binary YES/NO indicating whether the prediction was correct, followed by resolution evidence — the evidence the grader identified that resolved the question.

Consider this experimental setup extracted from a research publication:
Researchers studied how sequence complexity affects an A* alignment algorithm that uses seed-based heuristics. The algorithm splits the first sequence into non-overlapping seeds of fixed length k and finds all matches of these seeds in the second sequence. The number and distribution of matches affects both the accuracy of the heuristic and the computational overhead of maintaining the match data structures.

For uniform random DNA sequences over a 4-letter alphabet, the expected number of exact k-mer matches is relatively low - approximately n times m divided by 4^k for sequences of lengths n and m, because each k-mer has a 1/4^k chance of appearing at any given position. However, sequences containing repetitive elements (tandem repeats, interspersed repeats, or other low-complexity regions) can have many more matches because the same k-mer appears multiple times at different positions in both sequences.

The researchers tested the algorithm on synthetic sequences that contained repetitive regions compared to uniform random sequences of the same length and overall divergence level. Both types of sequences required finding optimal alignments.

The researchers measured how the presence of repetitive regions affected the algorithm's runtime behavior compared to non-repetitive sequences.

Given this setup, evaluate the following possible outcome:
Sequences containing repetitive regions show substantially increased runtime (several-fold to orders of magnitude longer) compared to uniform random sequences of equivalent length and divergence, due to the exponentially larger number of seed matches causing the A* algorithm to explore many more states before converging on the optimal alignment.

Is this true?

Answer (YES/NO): YES